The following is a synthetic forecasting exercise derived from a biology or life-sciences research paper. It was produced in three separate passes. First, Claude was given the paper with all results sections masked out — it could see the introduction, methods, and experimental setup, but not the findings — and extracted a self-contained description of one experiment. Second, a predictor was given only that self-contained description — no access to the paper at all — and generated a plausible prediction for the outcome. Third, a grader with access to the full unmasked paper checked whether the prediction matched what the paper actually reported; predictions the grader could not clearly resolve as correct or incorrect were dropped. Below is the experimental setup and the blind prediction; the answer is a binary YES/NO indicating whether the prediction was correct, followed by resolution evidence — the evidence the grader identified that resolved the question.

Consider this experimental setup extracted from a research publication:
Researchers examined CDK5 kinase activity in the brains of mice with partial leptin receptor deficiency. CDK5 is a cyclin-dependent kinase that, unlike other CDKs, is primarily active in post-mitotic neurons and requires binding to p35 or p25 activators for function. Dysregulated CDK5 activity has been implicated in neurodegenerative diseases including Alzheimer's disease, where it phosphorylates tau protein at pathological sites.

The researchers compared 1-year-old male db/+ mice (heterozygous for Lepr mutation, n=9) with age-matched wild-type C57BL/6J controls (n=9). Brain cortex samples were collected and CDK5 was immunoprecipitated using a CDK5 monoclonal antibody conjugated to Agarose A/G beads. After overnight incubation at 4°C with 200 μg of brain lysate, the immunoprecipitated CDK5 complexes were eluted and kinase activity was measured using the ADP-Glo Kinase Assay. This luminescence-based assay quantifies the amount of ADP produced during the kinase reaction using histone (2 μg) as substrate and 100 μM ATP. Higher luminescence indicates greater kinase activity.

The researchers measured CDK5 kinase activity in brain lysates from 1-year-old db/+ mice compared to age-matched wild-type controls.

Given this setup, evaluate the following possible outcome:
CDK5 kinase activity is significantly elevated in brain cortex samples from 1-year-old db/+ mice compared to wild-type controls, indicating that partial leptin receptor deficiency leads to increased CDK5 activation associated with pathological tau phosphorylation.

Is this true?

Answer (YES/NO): YES